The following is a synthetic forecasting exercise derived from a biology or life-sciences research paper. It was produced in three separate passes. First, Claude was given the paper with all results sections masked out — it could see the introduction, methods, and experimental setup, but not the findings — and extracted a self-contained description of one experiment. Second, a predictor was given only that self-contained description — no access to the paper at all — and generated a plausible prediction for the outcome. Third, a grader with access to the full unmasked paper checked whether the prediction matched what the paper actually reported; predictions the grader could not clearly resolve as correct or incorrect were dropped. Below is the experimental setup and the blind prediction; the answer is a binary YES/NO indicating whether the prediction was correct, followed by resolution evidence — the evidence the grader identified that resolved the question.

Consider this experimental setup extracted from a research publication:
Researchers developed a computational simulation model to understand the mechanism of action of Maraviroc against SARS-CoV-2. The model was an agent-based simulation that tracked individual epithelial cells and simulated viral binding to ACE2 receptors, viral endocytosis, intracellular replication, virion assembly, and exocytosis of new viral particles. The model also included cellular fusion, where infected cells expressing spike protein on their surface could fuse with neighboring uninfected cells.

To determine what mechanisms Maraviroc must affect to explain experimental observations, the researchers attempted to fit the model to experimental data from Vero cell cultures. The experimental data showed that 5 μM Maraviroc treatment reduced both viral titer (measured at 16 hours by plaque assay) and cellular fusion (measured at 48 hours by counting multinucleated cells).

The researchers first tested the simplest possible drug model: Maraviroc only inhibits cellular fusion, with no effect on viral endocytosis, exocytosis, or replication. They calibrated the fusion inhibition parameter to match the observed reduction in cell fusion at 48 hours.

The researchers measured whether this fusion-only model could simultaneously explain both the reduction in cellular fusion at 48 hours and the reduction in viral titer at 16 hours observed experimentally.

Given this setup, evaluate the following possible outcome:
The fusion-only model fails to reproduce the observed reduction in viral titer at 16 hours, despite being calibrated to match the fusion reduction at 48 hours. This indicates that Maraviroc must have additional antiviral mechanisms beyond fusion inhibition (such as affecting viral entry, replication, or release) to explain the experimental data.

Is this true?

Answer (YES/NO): YES